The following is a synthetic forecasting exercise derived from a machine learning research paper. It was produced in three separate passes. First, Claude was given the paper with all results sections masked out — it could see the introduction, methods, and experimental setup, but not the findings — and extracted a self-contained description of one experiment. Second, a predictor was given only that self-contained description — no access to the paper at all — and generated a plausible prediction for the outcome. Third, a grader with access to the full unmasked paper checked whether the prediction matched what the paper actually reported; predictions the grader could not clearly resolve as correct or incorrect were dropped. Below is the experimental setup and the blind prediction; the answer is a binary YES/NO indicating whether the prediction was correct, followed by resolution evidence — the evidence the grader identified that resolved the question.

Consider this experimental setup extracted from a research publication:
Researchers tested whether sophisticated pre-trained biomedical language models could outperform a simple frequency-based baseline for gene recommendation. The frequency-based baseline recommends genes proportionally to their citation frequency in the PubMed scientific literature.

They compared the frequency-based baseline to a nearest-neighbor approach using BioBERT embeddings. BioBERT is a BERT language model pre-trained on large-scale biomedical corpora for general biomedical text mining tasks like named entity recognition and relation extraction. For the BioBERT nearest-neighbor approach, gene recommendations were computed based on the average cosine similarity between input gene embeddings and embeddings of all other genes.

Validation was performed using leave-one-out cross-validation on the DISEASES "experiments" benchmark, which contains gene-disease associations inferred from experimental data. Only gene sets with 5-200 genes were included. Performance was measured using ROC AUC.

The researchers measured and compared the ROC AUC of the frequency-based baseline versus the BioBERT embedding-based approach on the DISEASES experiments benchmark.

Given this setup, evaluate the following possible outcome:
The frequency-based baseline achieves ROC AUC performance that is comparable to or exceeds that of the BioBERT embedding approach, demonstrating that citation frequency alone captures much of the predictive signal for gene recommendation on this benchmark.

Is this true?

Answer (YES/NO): YES